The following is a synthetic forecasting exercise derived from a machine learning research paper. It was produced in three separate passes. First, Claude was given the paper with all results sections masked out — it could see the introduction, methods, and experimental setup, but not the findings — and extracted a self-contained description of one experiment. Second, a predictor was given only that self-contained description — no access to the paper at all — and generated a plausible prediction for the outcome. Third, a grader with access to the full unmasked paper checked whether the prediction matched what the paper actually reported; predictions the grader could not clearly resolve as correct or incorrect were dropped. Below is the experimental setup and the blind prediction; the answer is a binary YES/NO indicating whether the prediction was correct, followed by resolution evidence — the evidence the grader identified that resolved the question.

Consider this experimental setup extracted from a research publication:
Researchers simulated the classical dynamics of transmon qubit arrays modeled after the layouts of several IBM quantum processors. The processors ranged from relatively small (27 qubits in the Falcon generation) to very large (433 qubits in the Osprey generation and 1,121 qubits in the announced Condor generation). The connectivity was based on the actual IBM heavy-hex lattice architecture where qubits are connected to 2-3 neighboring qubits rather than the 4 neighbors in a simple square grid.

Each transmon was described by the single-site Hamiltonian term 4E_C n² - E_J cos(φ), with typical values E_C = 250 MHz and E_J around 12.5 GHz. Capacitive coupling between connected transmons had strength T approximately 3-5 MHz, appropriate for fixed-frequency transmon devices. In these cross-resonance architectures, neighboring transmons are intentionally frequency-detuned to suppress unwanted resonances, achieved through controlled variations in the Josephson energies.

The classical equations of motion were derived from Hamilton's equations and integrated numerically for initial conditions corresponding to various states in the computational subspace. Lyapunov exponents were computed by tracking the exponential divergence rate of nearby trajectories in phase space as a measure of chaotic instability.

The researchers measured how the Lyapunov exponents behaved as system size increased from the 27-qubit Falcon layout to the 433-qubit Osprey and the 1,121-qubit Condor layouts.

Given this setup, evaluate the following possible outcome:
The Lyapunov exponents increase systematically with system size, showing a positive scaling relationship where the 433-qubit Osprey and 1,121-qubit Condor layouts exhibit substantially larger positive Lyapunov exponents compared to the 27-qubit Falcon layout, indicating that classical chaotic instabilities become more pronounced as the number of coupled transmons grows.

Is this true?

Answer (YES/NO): YES